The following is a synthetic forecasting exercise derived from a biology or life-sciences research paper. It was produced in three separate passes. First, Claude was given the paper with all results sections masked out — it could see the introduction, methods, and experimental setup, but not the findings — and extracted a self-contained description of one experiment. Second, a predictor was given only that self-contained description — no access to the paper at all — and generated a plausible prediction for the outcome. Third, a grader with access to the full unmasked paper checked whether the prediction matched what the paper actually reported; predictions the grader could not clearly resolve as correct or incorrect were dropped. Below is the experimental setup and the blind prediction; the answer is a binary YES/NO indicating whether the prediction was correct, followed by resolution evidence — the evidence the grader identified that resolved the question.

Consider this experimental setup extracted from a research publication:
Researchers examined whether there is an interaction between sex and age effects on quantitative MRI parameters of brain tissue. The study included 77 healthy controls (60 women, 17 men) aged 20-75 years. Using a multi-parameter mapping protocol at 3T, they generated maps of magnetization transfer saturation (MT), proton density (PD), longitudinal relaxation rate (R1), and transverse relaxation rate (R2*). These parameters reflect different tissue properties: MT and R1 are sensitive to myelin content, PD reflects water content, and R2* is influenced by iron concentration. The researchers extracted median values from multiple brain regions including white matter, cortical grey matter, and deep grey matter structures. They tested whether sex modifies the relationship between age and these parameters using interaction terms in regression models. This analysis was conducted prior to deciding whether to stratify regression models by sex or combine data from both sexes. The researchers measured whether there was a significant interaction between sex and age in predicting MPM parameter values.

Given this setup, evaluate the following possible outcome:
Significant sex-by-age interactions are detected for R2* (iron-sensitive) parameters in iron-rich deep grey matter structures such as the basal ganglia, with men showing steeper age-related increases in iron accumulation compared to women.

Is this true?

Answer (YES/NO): NO